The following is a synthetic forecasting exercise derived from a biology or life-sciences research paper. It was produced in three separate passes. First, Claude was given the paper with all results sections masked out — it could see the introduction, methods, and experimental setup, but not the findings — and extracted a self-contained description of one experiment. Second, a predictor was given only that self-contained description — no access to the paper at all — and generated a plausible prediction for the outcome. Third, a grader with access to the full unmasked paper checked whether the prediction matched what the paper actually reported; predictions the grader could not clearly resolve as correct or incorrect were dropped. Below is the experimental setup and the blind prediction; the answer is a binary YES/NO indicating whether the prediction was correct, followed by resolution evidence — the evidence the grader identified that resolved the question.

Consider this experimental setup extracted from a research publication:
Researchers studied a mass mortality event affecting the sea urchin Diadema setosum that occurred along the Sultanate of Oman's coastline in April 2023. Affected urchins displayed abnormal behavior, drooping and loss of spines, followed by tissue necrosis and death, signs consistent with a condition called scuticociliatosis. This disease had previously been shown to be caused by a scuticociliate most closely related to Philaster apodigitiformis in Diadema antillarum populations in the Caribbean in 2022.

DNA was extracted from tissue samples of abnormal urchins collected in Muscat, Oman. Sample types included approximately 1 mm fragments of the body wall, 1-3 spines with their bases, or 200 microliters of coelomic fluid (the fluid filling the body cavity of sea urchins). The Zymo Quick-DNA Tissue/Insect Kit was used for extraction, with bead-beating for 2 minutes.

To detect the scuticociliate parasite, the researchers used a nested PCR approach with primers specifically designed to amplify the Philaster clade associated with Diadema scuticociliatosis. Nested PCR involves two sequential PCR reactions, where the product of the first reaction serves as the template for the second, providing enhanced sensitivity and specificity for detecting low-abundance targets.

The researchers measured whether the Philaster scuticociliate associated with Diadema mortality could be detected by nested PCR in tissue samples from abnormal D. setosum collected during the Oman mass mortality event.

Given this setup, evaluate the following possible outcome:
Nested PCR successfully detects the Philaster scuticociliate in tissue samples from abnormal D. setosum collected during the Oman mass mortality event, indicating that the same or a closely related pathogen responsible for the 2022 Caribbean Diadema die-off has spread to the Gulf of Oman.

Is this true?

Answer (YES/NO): YES